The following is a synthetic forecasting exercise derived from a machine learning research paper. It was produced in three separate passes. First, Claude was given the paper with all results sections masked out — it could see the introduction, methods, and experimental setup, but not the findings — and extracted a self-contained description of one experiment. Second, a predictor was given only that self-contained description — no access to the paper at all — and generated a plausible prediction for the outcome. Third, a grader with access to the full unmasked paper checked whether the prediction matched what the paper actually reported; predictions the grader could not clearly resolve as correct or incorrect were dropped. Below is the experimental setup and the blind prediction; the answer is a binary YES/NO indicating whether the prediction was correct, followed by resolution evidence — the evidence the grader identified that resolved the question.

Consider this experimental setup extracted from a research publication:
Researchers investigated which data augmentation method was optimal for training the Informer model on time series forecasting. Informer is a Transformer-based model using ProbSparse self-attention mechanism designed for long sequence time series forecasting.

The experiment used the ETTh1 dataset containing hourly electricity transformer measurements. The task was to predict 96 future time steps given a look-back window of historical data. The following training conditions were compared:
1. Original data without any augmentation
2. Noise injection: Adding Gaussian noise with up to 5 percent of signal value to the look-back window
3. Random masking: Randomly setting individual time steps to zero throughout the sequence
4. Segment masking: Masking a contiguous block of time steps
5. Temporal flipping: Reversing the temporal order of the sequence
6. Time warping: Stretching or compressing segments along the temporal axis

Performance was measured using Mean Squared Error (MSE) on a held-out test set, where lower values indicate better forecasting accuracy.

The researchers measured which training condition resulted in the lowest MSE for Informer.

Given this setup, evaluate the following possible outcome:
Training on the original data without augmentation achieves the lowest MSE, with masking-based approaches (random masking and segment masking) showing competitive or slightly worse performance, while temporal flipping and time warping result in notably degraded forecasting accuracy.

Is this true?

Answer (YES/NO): NO